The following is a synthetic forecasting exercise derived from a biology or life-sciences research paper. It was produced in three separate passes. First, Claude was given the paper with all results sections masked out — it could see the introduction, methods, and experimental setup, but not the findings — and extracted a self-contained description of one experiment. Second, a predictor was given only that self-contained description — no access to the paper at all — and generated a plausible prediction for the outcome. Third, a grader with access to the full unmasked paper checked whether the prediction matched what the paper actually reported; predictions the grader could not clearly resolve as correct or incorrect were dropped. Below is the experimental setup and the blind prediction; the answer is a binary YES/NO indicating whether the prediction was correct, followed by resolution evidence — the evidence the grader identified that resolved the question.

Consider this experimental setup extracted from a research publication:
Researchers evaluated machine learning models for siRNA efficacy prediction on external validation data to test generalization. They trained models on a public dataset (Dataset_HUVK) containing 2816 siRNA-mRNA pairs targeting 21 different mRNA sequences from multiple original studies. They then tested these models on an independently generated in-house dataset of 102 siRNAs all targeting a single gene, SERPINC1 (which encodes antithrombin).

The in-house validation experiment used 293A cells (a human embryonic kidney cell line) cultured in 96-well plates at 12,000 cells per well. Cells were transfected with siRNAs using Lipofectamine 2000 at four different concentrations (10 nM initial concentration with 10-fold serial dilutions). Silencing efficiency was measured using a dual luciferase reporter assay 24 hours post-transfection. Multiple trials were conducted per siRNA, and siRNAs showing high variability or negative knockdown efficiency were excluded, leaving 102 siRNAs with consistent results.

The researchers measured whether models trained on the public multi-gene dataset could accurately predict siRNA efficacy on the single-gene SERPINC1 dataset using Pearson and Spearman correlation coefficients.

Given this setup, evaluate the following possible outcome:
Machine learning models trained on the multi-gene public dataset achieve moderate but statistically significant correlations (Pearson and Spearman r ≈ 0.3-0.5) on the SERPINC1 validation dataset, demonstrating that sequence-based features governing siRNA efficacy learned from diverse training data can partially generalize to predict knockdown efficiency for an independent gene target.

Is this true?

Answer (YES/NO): NO